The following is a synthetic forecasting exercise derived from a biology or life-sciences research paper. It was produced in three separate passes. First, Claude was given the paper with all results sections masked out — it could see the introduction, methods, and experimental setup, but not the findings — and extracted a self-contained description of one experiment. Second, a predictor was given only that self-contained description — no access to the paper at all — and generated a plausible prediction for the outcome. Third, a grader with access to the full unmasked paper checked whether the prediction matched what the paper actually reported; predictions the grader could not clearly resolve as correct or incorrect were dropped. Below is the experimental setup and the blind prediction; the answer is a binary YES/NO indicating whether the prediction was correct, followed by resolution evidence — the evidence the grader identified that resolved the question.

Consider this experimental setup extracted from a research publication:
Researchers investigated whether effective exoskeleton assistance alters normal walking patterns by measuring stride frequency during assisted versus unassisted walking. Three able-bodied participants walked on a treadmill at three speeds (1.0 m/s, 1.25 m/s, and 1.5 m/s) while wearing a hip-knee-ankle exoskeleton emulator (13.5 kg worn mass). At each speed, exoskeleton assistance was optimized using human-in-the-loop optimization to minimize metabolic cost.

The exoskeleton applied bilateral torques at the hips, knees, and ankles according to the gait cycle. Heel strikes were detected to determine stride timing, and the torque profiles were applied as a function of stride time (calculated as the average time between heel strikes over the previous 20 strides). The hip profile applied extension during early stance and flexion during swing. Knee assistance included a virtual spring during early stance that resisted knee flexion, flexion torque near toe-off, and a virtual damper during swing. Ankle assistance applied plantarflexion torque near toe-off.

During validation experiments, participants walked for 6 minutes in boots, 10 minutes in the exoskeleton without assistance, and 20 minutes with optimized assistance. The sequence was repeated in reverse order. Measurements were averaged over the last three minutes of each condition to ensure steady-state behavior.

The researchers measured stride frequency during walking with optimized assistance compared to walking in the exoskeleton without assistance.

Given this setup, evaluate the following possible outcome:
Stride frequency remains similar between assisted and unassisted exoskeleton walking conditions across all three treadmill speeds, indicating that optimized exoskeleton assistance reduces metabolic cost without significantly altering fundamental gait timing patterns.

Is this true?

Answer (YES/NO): NO